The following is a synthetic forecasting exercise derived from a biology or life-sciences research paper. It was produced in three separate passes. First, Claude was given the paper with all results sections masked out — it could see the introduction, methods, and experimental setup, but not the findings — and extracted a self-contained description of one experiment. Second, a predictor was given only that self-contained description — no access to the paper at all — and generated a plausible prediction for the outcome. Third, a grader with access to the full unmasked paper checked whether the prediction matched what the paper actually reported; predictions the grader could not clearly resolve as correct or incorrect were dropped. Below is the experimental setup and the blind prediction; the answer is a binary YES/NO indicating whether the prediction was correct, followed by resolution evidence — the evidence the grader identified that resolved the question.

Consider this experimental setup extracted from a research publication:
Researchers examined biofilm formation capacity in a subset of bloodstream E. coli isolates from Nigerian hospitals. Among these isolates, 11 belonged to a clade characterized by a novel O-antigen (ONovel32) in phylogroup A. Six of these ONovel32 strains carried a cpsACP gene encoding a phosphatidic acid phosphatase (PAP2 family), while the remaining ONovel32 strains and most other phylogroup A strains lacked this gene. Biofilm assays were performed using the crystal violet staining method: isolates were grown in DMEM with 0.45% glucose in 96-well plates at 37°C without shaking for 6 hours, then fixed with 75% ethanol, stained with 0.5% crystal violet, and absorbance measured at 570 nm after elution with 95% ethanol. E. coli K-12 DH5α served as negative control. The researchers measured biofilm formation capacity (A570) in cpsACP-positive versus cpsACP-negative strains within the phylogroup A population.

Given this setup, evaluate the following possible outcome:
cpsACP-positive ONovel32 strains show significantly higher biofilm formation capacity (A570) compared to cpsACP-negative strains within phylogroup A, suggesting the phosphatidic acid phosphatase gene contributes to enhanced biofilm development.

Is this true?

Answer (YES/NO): NO